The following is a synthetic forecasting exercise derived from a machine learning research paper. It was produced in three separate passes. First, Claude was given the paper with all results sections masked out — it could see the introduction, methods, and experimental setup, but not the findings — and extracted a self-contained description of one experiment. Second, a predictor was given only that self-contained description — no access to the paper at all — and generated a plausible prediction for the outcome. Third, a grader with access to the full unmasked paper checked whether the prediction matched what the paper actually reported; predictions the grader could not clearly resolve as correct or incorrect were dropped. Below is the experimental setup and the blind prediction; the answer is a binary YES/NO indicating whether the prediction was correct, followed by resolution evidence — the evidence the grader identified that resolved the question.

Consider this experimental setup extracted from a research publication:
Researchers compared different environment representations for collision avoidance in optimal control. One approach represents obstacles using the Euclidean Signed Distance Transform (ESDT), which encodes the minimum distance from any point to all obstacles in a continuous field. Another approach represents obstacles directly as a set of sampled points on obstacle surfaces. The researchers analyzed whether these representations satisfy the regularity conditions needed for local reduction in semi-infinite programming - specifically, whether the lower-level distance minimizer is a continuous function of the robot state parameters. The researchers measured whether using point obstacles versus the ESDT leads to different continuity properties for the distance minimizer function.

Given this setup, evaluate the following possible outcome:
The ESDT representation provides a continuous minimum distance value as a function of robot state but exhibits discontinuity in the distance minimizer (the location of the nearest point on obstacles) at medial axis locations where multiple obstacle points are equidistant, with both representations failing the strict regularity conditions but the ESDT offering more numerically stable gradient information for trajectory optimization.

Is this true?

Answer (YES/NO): NO